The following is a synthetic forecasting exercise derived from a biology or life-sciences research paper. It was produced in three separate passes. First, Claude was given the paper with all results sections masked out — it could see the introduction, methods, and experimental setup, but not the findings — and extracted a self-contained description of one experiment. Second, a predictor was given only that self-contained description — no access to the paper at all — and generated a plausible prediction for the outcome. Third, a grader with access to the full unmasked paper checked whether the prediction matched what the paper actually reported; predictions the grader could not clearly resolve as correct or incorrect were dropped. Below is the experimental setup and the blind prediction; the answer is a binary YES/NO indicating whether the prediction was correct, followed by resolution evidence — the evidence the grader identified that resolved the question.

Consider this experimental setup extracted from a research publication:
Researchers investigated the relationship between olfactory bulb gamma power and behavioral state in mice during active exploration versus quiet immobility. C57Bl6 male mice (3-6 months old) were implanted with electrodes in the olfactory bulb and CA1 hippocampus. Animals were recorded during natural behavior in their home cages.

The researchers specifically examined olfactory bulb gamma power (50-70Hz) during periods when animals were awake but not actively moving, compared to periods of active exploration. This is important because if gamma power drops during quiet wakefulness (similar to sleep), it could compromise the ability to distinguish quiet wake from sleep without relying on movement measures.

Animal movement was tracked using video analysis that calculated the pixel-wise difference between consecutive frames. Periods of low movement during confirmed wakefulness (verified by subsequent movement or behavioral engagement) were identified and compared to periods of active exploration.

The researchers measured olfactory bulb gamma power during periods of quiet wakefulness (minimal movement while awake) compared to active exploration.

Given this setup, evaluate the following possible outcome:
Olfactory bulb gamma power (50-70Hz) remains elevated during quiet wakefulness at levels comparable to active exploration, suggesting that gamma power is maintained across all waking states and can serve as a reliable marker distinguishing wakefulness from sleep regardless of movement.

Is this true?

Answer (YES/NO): YES